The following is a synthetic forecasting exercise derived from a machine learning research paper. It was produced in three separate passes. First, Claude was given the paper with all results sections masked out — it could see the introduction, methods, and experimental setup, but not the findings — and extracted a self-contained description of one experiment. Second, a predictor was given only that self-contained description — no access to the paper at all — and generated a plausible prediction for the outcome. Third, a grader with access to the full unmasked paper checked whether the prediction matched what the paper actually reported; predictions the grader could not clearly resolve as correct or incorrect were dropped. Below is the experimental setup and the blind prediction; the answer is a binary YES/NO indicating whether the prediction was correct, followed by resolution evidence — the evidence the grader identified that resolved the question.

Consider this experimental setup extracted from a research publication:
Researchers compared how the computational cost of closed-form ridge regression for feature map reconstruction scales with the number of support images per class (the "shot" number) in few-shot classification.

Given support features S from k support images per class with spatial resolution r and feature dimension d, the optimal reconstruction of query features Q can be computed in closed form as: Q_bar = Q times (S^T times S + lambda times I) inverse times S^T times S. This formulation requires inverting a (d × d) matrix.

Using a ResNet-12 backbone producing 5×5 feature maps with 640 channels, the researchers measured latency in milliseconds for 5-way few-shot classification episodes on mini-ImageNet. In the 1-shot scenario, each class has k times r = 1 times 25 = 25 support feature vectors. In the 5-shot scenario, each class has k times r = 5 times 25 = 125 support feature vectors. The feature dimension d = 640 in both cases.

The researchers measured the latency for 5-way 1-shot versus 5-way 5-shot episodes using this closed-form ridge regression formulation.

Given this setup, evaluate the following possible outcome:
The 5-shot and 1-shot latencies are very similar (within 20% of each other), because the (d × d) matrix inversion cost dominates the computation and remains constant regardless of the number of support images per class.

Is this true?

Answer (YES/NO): NO